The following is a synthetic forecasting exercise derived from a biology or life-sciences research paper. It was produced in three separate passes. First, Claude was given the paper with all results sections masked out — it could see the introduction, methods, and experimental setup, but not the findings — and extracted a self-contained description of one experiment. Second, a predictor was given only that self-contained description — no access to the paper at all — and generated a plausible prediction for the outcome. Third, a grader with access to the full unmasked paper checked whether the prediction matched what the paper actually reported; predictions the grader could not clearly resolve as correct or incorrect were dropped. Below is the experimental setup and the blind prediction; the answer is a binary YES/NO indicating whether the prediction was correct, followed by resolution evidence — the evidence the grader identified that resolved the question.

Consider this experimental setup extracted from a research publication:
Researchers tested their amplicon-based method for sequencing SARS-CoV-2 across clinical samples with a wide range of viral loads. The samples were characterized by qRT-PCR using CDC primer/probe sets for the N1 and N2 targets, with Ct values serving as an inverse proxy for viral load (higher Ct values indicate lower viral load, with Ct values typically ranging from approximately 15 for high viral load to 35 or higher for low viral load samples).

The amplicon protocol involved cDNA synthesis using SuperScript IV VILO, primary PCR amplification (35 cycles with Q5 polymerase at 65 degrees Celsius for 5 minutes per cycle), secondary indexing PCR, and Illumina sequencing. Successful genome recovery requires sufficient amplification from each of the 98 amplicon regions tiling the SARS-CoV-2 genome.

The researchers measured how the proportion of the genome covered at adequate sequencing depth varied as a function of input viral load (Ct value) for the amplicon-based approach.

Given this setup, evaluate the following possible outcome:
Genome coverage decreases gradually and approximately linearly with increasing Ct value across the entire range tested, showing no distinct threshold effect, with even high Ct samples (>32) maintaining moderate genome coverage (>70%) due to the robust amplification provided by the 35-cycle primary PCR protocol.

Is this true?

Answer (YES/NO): NO